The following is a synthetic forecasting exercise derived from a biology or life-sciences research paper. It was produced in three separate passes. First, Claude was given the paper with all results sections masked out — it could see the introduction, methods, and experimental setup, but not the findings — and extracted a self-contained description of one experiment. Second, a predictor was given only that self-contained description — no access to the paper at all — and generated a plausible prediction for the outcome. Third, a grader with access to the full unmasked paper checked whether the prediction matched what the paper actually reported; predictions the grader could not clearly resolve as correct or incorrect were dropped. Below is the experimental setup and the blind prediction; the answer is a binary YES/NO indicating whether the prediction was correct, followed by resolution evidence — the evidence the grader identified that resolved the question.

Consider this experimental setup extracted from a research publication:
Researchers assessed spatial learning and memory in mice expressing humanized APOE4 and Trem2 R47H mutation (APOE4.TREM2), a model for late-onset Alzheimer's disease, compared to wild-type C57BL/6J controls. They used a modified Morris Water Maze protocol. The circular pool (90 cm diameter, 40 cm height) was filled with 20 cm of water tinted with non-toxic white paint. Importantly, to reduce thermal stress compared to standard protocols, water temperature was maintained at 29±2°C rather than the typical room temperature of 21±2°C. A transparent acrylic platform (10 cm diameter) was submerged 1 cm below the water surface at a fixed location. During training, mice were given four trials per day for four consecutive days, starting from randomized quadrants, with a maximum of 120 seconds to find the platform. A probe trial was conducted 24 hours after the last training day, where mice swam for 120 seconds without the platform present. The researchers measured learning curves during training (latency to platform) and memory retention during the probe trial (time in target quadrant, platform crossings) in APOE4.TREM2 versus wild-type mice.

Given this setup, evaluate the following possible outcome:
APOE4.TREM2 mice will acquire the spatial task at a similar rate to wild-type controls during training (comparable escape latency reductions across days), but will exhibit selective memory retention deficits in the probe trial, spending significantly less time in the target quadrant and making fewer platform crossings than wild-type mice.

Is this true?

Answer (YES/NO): NO